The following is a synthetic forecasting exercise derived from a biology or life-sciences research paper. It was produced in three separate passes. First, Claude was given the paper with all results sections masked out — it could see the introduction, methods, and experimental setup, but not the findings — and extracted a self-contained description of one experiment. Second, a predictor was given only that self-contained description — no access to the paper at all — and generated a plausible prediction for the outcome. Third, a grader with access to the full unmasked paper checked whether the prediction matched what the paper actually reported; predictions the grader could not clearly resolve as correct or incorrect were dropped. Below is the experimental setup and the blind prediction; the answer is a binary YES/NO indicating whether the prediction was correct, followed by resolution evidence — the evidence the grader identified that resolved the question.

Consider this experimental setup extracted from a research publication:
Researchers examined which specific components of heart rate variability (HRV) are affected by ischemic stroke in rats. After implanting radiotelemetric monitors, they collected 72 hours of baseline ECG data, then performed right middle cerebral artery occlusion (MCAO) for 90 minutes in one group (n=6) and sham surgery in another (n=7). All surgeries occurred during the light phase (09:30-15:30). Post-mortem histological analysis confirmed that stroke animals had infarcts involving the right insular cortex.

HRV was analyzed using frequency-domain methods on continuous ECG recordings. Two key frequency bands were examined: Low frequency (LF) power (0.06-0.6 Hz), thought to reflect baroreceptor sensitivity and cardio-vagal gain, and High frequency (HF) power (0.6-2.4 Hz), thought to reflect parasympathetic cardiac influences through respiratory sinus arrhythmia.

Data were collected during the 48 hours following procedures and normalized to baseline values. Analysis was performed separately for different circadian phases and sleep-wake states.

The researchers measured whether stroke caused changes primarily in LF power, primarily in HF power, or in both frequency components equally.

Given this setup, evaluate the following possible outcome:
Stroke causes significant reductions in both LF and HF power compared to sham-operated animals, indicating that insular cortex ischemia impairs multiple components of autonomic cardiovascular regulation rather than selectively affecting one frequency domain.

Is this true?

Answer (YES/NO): NO